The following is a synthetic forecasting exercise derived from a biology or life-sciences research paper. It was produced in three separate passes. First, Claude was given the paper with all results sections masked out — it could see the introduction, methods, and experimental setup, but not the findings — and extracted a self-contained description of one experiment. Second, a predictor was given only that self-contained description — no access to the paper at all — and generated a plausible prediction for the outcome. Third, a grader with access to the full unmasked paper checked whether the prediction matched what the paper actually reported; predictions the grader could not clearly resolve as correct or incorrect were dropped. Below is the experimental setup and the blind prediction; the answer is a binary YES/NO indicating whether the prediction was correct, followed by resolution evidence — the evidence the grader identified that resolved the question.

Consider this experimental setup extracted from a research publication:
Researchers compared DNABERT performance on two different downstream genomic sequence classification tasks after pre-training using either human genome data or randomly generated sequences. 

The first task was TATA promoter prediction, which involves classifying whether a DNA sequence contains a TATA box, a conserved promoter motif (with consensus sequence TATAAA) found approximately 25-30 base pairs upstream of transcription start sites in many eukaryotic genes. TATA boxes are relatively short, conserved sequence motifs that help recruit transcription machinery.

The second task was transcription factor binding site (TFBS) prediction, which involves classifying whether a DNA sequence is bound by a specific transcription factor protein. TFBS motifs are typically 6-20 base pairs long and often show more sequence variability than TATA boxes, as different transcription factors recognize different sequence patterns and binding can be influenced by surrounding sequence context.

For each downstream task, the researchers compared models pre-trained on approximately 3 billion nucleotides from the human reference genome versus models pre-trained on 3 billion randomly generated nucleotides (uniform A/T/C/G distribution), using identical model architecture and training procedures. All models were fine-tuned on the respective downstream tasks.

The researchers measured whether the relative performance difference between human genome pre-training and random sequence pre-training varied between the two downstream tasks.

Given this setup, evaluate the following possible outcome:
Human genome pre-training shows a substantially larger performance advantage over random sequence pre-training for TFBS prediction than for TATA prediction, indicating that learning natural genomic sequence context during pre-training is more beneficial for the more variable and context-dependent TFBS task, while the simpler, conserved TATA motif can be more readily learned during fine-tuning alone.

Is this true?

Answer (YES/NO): YES